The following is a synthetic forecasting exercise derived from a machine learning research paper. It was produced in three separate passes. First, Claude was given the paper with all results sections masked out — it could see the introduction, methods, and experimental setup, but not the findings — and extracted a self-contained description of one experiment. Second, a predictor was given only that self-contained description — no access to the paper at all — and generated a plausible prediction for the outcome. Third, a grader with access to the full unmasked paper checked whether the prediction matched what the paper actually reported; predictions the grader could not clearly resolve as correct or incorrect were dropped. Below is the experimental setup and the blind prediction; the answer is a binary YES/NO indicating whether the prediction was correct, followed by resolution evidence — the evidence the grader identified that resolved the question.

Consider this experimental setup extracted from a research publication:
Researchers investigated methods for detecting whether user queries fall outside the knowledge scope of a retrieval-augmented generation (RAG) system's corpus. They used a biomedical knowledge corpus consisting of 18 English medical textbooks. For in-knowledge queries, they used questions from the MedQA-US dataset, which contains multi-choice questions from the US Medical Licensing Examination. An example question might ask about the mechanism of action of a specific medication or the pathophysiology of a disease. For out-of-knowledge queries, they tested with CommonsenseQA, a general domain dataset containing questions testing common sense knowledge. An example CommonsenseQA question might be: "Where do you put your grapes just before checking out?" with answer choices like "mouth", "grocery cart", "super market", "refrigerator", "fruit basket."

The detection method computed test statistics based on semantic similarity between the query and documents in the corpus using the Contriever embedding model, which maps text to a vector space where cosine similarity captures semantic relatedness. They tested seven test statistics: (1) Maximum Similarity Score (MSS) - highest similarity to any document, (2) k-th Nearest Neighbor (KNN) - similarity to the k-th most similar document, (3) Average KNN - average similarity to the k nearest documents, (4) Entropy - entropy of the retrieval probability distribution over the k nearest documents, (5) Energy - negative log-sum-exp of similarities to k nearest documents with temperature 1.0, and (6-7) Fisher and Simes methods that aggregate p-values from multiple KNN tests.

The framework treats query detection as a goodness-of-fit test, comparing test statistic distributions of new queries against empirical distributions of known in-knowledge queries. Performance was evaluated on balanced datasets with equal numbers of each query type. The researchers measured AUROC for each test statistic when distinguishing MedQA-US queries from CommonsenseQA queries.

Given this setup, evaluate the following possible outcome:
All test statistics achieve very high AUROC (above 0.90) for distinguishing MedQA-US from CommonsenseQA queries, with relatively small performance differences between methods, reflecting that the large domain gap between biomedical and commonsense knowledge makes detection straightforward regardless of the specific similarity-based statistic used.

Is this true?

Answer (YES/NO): YES